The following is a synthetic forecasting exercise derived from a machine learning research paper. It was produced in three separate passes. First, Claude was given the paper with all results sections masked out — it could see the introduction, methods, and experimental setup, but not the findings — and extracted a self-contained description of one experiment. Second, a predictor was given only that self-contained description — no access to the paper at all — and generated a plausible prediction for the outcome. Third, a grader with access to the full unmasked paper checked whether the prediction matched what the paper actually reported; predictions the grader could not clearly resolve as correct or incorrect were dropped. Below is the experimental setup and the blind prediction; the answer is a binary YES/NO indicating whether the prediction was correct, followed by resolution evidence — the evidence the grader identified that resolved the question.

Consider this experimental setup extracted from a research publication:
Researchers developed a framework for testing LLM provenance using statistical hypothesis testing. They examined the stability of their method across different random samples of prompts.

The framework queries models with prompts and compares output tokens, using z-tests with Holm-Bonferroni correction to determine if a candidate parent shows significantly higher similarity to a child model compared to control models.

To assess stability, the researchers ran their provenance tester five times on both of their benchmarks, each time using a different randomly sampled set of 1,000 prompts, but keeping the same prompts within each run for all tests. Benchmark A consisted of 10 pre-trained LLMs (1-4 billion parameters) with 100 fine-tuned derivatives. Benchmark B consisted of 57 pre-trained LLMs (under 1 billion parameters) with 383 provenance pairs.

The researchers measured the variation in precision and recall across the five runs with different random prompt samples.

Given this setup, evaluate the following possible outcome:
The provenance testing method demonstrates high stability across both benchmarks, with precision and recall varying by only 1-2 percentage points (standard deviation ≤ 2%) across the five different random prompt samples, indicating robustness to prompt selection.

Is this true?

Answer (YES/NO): NO